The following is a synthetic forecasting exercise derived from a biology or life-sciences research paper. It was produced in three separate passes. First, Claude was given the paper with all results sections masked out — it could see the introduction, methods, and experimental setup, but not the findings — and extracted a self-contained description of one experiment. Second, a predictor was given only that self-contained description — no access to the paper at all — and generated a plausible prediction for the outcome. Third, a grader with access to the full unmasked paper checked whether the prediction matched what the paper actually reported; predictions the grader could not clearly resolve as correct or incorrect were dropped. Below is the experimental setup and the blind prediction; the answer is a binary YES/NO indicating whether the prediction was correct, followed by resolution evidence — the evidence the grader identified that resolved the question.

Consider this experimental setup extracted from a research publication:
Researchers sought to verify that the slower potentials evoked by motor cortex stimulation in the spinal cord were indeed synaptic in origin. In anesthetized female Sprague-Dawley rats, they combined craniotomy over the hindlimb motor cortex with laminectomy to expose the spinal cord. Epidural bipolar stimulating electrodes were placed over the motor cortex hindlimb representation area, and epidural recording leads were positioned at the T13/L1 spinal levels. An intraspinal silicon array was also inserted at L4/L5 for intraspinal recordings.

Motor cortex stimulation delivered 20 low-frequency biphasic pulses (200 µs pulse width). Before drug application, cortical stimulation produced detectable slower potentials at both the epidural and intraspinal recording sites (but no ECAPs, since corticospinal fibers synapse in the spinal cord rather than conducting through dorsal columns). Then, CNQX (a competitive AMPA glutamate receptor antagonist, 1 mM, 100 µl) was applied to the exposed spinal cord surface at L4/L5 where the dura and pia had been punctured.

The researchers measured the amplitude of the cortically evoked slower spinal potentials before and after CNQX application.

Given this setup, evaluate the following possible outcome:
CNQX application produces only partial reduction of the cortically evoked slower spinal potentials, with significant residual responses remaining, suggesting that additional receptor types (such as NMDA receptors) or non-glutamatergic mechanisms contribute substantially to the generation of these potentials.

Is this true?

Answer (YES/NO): NO